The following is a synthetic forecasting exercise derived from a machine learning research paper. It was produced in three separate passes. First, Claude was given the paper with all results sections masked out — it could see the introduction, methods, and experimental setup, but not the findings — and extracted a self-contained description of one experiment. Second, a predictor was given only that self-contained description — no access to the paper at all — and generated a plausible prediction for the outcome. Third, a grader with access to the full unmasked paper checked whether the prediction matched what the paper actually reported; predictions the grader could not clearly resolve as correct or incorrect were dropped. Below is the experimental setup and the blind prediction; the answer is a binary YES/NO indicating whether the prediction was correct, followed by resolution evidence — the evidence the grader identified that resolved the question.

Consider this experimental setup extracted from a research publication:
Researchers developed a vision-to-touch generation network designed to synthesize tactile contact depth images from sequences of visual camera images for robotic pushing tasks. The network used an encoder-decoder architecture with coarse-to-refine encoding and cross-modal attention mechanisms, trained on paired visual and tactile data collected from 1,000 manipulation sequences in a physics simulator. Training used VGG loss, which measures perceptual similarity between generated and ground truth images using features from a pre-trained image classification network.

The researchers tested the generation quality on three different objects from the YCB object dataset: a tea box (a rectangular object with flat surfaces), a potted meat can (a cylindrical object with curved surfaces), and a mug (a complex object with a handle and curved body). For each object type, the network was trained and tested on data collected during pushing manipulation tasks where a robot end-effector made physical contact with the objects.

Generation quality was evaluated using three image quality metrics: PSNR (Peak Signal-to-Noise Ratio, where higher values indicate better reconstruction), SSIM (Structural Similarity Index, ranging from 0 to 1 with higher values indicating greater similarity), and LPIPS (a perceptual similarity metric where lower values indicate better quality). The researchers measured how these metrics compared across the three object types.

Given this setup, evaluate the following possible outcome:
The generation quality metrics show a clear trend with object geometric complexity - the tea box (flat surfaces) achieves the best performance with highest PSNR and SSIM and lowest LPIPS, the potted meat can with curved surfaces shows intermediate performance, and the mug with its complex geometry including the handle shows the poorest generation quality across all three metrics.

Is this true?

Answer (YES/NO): YES